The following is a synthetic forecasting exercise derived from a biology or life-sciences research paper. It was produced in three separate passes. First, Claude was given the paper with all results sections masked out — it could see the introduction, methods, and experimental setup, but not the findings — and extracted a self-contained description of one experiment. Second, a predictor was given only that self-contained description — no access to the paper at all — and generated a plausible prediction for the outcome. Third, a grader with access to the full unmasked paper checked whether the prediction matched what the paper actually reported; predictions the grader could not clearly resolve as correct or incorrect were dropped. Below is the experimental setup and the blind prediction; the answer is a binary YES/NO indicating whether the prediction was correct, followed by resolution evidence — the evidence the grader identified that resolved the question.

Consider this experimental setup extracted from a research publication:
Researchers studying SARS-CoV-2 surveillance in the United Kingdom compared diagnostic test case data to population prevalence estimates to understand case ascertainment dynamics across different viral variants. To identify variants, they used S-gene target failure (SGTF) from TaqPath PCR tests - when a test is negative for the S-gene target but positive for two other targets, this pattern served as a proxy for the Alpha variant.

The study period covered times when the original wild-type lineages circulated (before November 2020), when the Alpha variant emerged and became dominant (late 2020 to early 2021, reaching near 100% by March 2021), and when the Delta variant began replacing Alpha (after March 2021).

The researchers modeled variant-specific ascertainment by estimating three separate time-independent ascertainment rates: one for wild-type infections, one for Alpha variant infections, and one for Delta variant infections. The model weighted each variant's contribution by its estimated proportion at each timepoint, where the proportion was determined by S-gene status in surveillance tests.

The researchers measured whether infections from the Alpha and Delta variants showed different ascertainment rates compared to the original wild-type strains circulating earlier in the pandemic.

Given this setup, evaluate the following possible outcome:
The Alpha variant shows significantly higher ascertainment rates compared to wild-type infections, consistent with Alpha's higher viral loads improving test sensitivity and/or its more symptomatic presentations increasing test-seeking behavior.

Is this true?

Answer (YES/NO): YES